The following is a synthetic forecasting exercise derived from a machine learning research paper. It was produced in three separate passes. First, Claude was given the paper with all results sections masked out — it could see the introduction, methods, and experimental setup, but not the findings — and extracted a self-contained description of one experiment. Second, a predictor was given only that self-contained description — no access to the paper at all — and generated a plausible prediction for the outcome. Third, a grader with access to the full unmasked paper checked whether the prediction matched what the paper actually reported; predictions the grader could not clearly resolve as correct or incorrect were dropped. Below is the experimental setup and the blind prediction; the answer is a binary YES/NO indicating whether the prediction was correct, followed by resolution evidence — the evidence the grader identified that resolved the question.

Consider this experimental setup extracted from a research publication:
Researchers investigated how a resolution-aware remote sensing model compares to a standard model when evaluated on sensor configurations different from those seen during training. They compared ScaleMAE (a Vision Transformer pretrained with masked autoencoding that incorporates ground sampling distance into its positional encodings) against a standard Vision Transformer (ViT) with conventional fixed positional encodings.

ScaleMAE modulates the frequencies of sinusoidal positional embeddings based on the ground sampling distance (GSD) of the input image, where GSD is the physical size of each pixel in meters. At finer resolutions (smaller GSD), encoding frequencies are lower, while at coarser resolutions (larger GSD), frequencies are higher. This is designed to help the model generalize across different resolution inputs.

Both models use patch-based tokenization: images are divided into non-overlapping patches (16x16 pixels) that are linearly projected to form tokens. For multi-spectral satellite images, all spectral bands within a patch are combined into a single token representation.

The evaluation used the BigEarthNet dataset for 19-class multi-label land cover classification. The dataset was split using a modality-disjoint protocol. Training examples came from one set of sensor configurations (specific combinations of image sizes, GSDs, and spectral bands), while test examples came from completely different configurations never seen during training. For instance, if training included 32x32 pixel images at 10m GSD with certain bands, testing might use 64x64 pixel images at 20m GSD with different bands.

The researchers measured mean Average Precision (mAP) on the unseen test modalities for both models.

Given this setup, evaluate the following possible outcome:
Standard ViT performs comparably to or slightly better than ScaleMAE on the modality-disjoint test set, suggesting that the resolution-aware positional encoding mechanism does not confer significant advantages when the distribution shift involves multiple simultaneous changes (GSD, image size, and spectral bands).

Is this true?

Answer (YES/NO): NO